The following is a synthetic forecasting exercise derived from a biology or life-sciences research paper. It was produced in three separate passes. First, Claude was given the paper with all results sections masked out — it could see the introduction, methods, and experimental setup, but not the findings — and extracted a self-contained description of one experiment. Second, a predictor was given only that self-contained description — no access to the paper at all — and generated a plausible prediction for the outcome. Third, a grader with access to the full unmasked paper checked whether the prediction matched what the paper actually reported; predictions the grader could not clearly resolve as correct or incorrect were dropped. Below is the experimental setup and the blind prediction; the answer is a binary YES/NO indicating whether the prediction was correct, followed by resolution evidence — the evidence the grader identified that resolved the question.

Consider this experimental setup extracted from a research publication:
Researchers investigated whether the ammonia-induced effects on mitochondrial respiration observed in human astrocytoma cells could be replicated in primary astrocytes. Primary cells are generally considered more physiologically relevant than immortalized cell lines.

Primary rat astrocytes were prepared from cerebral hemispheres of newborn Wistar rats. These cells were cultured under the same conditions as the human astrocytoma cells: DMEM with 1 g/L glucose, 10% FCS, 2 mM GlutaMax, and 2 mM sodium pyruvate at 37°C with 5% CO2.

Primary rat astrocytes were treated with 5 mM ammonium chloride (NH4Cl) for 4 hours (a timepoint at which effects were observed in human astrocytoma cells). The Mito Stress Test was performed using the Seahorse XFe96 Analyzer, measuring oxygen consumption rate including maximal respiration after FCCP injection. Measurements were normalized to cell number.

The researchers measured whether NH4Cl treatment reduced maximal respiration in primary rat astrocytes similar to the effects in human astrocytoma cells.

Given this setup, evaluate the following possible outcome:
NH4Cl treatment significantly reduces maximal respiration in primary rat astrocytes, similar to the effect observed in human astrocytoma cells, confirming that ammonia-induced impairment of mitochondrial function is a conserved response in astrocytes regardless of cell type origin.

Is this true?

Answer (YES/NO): YES